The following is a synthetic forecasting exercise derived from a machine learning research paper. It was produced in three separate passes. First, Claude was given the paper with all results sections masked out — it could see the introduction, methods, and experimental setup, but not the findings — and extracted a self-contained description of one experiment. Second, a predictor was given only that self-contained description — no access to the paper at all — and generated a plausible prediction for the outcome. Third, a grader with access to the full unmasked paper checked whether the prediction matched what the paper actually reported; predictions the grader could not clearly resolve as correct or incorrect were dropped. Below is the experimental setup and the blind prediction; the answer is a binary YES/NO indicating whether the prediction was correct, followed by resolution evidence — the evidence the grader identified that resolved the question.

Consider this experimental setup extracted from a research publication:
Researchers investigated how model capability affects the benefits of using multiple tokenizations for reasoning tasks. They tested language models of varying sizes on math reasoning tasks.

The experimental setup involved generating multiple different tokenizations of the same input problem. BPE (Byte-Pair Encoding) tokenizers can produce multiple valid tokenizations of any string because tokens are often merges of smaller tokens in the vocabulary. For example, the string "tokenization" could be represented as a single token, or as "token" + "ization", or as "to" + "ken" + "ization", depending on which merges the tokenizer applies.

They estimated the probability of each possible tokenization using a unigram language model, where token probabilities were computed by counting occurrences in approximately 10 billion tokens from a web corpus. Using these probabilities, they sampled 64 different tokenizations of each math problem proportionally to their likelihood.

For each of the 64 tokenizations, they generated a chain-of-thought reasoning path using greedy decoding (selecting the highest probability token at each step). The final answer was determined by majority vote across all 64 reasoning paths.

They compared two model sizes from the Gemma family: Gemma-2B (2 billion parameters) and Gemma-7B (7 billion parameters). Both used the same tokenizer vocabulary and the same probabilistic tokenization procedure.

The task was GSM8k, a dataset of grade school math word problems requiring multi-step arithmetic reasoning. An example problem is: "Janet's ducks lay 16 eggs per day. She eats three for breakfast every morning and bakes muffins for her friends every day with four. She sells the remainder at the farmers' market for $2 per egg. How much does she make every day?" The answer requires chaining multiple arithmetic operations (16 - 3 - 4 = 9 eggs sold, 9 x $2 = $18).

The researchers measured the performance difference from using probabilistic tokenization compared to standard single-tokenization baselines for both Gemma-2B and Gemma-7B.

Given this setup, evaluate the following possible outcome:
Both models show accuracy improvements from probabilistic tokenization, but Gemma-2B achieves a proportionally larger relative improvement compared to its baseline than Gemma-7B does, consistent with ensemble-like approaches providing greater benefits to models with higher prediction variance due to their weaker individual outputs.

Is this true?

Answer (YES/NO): NO